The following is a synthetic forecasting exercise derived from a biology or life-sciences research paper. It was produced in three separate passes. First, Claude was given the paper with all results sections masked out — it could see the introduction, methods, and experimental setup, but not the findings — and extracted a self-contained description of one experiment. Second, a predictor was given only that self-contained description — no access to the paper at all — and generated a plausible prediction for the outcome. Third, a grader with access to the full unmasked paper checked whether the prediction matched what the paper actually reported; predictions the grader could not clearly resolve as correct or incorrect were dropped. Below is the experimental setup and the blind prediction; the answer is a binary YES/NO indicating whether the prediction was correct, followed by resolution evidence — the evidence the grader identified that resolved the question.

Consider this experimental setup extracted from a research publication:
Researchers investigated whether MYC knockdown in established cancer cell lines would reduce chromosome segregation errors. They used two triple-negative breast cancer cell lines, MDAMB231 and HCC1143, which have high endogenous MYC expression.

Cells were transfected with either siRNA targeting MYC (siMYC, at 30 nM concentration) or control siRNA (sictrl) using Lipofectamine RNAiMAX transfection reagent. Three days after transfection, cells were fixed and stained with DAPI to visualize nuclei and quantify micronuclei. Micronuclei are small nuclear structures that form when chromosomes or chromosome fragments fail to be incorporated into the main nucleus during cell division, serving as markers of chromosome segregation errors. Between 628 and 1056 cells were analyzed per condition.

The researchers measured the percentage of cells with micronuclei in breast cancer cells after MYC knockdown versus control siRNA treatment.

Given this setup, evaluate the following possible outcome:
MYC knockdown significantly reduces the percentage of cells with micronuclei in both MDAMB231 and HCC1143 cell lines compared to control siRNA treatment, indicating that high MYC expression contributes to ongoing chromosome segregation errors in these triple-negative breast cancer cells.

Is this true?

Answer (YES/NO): YES